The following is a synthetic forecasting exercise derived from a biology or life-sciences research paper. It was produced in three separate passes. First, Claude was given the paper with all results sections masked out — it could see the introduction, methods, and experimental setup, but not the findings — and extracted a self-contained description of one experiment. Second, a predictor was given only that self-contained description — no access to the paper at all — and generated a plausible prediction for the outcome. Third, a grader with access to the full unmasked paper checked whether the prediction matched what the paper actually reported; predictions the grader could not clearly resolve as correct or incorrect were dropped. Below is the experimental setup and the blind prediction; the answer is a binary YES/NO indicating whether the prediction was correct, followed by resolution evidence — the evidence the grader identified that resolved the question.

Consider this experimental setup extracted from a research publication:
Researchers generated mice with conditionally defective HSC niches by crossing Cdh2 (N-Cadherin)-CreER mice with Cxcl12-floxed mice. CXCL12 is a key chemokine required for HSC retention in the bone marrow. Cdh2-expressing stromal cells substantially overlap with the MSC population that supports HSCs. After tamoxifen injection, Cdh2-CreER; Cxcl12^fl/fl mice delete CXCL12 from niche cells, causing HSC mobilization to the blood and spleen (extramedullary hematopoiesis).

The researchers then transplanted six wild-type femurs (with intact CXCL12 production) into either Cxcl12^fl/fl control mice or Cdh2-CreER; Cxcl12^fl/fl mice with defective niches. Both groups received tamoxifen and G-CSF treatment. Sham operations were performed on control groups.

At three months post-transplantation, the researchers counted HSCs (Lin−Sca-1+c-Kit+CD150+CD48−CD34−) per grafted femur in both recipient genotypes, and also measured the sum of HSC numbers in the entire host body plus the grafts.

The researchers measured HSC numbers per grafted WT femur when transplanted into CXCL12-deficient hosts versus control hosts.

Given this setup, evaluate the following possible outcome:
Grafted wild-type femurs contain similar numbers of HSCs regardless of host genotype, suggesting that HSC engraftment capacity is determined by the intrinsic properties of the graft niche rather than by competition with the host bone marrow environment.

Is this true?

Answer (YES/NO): NO